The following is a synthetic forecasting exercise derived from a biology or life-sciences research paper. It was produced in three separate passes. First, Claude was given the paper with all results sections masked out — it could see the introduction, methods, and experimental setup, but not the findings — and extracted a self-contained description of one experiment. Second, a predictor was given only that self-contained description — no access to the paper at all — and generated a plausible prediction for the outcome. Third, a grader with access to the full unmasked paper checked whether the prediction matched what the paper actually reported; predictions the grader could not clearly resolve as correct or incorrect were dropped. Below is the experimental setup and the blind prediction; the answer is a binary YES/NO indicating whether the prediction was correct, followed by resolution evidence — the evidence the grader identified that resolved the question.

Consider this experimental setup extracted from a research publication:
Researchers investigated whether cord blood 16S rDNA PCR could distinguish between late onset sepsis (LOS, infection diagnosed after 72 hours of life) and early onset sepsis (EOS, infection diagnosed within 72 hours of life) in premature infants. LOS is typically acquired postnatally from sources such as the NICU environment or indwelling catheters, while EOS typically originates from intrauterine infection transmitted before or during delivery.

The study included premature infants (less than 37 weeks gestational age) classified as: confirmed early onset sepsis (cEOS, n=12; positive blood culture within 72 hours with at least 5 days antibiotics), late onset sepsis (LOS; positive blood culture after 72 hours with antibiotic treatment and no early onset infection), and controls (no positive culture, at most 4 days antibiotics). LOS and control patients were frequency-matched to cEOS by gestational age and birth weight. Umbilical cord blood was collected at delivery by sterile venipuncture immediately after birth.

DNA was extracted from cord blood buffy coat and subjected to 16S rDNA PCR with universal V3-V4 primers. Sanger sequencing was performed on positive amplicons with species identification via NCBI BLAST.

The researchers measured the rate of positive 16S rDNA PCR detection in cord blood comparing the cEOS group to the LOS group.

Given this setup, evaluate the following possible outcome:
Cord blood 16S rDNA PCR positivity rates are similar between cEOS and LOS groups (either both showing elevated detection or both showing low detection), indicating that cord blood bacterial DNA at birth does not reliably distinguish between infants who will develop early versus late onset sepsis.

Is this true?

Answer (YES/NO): NO